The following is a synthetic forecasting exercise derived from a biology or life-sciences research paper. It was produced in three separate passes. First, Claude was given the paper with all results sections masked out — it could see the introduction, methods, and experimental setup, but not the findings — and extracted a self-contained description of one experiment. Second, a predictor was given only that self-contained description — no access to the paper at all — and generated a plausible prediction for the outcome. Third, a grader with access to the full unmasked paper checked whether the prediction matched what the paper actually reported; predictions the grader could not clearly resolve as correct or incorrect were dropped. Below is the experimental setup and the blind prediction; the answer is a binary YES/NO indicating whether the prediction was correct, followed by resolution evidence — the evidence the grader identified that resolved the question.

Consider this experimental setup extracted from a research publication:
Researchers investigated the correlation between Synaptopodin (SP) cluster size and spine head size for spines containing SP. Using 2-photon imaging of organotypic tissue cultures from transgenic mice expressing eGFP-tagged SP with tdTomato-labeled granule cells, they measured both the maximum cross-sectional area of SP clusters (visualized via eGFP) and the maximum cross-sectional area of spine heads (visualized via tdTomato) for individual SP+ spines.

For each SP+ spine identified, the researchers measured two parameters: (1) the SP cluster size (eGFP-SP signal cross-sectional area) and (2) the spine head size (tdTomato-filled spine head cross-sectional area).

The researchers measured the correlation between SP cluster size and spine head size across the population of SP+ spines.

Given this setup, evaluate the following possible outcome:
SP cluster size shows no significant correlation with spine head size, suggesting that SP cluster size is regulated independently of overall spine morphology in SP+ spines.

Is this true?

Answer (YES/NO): NO